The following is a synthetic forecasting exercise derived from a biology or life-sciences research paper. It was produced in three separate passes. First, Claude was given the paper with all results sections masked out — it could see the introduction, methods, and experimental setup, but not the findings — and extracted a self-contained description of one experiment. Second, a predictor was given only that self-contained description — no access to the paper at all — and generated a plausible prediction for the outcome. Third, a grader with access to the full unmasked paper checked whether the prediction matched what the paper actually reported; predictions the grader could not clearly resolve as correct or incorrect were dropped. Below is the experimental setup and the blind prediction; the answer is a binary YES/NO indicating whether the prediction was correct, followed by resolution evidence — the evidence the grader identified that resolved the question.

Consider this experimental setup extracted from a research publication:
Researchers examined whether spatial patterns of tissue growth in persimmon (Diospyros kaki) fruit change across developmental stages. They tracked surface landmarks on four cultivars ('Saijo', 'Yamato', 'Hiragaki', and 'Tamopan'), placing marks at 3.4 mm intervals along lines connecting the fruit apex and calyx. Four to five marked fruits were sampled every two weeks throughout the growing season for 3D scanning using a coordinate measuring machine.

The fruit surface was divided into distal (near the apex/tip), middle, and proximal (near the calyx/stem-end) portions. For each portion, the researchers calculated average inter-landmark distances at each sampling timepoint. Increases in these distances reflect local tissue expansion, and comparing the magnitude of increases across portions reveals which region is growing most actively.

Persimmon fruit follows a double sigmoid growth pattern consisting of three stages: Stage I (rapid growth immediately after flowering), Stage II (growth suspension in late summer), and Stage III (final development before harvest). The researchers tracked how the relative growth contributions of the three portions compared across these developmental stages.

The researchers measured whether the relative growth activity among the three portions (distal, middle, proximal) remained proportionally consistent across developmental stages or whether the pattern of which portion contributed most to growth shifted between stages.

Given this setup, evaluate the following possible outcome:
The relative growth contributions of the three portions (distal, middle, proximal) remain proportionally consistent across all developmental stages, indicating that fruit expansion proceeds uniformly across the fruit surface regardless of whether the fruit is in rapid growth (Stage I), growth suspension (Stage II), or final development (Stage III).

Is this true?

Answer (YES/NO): NO